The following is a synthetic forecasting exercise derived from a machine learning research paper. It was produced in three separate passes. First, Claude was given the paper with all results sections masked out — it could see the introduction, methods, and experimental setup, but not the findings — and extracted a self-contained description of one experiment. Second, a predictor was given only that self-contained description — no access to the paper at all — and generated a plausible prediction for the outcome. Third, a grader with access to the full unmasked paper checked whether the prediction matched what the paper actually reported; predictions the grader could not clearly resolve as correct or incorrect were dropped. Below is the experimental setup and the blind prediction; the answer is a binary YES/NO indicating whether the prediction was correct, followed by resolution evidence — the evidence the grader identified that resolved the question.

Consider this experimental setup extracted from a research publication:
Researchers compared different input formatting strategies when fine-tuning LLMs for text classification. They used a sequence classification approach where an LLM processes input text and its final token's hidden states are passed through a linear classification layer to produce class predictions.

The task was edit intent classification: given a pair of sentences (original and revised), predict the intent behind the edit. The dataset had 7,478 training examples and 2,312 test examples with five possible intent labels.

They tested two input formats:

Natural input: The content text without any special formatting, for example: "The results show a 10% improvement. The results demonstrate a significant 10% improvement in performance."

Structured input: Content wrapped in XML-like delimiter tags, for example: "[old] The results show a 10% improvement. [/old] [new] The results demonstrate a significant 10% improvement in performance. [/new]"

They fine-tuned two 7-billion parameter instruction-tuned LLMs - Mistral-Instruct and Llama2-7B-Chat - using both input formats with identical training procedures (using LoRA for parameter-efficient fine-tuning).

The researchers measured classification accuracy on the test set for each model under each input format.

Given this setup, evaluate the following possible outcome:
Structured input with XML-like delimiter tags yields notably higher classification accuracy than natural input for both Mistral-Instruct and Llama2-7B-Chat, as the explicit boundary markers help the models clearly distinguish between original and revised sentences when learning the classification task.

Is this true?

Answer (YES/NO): NO